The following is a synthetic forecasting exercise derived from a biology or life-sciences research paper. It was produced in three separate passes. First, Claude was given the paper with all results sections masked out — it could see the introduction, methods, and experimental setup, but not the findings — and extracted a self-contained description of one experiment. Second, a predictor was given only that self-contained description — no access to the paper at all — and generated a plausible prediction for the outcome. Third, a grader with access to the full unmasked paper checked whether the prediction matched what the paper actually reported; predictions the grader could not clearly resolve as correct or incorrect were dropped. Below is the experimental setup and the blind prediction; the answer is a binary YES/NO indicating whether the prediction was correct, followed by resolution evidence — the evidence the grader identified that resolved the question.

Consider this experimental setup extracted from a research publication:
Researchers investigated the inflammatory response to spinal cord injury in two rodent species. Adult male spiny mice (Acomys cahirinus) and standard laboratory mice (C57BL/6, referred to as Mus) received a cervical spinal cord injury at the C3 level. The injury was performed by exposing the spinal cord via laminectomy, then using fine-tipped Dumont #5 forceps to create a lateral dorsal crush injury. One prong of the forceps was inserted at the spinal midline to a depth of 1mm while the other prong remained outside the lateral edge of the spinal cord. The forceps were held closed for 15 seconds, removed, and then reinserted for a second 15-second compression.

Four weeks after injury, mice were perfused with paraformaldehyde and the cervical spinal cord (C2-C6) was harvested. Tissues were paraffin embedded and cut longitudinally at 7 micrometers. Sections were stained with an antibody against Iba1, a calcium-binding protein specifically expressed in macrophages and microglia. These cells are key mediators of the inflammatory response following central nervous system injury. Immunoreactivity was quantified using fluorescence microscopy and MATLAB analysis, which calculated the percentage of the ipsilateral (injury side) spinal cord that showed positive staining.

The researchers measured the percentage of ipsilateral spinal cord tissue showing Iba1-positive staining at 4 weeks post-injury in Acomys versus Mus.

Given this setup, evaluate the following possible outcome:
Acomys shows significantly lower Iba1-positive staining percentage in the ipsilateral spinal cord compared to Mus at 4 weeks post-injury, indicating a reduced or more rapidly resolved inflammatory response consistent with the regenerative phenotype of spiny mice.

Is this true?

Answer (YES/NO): NO